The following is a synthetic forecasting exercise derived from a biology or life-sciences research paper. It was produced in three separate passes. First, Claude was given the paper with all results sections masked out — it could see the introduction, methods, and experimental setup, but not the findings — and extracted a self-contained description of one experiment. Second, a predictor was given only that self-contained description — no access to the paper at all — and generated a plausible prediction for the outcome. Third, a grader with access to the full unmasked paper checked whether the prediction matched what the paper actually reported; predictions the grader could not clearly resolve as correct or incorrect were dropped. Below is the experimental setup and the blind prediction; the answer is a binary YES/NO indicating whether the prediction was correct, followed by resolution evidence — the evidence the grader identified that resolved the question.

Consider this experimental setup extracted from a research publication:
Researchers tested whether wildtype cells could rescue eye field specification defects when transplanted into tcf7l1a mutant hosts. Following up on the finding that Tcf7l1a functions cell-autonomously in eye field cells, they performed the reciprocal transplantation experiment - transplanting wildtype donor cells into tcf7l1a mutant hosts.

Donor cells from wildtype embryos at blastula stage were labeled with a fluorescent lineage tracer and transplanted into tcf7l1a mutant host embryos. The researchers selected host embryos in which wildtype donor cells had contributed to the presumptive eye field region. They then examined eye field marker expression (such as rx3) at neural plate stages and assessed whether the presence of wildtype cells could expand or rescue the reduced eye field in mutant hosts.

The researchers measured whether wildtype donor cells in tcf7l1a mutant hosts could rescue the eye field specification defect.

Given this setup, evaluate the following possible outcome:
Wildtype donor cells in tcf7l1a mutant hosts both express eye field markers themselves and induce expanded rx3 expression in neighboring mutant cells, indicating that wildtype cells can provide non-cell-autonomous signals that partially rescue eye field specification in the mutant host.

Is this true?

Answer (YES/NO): NO